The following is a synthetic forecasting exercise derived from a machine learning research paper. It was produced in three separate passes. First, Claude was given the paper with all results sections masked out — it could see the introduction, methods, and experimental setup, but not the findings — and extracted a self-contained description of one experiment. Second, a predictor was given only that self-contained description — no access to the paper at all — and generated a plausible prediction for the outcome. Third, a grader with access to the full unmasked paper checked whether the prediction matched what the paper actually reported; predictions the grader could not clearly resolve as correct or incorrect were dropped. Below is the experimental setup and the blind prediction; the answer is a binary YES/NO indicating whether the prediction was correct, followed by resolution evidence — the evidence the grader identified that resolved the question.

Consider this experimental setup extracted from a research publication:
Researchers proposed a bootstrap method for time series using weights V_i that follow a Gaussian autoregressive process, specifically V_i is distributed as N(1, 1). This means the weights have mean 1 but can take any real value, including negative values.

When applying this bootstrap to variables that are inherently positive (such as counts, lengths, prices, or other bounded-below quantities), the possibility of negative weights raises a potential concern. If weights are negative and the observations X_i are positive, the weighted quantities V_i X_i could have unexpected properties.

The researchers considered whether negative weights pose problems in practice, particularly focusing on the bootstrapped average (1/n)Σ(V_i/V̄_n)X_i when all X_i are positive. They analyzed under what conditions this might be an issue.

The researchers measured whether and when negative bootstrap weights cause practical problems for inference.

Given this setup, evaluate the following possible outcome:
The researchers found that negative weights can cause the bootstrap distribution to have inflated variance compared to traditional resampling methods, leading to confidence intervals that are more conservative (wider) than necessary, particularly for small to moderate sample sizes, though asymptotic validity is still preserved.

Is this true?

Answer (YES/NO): NO